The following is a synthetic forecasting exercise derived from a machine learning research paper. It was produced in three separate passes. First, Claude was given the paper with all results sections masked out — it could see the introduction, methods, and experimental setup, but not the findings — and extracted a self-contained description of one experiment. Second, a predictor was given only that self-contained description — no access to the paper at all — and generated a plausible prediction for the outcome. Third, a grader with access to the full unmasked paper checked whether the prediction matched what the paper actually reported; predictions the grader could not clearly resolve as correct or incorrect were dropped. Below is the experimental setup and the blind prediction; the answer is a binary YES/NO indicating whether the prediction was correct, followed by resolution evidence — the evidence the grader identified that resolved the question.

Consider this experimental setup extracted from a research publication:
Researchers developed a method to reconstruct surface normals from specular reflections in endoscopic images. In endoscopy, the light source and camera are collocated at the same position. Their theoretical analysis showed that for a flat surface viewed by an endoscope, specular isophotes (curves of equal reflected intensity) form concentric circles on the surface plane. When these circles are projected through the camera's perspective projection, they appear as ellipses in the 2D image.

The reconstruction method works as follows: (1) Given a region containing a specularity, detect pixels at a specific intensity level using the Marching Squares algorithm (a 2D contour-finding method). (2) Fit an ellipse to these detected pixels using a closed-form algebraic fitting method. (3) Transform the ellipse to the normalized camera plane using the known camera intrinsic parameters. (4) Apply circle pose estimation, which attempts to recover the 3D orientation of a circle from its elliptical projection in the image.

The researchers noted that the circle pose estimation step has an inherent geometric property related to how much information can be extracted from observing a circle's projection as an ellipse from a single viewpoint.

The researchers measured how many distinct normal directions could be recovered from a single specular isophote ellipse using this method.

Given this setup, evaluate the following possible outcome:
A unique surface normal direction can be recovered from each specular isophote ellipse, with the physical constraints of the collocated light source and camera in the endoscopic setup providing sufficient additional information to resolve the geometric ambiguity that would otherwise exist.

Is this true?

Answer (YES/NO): NO